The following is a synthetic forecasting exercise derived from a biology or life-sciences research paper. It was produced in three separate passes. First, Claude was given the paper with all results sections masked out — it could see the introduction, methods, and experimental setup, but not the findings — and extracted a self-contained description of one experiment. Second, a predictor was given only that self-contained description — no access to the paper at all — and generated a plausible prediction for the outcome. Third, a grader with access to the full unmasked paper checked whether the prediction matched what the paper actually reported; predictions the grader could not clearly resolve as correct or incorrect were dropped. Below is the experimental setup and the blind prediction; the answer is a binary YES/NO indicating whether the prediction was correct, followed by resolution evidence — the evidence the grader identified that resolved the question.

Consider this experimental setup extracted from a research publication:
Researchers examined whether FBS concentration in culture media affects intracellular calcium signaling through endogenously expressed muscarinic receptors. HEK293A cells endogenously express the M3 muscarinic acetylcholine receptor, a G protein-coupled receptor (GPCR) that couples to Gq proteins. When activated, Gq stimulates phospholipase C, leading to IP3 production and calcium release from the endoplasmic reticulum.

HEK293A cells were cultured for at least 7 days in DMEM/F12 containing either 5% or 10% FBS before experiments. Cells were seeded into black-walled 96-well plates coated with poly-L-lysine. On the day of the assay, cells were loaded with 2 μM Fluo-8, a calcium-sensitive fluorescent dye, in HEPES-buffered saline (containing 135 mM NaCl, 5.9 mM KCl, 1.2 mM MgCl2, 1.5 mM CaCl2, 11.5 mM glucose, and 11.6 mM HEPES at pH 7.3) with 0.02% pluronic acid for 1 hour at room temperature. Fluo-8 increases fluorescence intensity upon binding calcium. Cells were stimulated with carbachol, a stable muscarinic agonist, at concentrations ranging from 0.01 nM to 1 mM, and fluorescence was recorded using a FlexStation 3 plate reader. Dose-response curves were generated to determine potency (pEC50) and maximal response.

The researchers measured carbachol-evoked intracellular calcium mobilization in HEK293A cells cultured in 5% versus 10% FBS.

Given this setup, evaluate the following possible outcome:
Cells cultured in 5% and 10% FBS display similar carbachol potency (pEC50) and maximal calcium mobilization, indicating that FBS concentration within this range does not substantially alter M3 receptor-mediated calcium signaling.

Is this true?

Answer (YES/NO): YES